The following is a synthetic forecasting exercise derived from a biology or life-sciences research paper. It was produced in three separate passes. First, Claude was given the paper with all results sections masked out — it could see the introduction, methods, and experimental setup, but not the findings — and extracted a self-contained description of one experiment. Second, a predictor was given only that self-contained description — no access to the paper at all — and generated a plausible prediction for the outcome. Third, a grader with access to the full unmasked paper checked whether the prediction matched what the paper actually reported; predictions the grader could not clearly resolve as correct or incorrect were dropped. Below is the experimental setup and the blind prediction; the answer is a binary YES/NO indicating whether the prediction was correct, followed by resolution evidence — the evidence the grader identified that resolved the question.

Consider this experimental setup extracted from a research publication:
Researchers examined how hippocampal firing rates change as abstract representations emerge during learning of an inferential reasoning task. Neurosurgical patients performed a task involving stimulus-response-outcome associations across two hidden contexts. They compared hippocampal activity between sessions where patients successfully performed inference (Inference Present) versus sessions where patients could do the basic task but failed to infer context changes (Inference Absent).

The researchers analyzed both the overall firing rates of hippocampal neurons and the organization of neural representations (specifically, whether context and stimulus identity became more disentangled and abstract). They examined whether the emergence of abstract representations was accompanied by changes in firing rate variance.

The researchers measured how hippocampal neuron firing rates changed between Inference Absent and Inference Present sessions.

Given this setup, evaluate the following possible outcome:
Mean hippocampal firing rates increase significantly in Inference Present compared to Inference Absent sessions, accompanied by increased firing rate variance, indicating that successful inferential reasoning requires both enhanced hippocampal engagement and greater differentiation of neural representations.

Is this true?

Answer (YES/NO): NO